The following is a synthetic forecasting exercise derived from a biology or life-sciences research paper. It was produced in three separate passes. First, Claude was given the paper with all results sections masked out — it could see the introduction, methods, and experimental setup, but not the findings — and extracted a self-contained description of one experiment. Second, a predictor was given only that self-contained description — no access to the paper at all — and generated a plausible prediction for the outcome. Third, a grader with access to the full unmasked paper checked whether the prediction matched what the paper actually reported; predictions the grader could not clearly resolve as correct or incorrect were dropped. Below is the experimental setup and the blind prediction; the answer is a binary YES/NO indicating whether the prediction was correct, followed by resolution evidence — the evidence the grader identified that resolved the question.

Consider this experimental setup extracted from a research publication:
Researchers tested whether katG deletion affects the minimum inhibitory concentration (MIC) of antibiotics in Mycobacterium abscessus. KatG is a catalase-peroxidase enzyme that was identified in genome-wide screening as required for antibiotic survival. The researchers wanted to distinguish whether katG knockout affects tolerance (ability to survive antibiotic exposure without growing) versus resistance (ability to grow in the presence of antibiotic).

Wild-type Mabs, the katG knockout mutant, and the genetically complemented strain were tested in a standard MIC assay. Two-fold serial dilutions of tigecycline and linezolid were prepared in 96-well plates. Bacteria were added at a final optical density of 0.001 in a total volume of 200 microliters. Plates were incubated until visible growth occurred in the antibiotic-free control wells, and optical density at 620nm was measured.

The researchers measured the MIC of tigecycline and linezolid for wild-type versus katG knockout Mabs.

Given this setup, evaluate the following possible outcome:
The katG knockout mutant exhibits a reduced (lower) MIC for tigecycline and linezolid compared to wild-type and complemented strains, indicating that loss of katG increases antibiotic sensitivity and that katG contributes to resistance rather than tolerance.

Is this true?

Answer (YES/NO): NO